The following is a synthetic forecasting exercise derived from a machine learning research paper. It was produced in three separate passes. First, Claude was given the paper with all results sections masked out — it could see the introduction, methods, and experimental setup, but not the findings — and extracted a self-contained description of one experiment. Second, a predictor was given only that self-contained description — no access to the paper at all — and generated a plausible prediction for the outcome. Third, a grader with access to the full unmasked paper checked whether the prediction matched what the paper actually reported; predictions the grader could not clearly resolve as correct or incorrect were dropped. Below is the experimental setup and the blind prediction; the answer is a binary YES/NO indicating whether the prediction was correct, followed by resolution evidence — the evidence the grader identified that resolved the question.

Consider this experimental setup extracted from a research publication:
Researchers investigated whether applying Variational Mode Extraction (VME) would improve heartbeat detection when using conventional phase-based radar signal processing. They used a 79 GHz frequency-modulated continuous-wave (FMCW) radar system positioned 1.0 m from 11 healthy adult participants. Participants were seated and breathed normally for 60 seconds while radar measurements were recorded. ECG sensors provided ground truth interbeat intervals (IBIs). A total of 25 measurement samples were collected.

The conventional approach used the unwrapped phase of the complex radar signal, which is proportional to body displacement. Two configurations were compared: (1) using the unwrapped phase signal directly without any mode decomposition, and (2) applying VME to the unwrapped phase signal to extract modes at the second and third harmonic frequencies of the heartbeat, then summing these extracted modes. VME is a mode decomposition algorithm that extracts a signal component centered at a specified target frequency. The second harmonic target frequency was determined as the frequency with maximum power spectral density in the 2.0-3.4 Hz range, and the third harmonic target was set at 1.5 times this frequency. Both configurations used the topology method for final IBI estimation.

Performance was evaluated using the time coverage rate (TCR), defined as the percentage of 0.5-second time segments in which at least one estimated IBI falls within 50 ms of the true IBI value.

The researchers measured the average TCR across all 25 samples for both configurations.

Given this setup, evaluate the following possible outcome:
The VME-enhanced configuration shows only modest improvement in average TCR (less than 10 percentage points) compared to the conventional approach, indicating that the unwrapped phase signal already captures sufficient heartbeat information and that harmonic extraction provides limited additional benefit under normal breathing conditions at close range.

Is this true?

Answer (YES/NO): NO